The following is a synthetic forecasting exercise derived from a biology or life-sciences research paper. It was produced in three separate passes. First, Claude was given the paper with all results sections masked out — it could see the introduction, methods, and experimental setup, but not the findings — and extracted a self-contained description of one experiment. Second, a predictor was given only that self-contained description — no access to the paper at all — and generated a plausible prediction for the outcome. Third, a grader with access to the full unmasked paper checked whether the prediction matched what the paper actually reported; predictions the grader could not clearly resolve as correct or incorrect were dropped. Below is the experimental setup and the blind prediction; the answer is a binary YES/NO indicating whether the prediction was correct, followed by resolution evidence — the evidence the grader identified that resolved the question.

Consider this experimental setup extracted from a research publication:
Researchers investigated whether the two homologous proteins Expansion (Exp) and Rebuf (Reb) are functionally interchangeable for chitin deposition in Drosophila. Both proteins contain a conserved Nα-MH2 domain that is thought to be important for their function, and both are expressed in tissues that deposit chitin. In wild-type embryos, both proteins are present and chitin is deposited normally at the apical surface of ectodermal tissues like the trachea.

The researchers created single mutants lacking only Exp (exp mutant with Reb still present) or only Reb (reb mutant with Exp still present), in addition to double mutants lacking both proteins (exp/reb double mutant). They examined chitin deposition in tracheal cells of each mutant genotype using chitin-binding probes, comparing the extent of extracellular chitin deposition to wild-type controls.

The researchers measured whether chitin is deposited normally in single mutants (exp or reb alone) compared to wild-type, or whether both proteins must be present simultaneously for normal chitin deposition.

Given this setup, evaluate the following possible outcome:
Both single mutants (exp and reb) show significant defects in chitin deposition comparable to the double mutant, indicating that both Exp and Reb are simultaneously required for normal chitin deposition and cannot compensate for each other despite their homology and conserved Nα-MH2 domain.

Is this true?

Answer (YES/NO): NO